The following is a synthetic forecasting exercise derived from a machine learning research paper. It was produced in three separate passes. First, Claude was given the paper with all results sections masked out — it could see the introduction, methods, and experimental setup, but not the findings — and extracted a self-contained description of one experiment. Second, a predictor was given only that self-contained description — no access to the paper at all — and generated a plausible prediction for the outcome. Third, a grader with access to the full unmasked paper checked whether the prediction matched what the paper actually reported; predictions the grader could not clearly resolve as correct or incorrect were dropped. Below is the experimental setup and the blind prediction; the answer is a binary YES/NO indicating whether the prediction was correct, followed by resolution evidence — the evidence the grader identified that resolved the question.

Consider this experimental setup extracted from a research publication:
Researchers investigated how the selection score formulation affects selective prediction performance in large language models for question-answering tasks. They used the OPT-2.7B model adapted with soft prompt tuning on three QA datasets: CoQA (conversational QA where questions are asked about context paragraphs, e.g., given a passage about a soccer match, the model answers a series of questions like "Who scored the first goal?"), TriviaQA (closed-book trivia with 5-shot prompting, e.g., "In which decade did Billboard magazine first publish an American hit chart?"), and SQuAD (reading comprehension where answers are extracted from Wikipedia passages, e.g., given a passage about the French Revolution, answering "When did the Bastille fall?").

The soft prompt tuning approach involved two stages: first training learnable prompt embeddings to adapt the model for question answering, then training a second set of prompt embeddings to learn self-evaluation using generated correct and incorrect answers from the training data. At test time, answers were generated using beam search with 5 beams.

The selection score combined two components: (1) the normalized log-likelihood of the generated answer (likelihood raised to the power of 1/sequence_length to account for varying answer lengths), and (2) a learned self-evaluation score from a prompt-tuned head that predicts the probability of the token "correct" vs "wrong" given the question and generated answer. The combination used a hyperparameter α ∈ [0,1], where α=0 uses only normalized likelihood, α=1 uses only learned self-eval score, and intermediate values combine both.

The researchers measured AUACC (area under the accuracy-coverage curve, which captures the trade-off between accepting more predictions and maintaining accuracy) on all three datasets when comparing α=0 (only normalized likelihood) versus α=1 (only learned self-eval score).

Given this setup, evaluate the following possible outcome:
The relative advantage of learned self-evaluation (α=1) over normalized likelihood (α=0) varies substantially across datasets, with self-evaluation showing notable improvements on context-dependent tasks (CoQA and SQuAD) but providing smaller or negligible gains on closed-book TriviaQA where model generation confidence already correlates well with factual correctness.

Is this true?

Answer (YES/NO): NO